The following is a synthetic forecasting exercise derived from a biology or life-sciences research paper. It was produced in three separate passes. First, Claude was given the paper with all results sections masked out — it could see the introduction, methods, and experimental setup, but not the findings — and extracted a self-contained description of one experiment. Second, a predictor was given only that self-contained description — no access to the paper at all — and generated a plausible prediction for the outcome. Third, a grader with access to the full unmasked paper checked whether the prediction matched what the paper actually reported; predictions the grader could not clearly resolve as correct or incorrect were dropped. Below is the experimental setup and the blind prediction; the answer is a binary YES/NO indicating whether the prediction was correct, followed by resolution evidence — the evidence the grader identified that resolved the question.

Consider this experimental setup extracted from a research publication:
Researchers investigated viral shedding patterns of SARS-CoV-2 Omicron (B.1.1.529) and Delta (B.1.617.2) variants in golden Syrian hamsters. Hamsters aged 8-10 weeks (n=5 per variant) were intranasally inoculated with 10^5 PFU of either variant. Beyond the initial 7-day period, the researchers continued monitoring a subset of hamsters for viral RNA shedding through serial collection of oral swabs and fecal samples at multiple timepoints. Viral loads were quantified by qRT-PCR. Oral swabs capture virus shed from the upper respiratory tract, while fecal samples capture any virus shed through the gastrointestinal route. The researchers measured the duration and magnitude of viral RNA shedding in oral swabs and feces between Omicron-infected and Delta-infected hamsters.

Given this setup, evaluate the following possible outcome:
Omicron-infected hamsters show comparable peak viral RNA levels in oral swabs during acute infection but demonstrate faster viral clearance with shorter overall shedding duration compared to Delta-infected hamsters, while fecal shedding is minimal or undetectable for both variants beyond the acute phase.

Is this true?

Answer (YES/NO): NO